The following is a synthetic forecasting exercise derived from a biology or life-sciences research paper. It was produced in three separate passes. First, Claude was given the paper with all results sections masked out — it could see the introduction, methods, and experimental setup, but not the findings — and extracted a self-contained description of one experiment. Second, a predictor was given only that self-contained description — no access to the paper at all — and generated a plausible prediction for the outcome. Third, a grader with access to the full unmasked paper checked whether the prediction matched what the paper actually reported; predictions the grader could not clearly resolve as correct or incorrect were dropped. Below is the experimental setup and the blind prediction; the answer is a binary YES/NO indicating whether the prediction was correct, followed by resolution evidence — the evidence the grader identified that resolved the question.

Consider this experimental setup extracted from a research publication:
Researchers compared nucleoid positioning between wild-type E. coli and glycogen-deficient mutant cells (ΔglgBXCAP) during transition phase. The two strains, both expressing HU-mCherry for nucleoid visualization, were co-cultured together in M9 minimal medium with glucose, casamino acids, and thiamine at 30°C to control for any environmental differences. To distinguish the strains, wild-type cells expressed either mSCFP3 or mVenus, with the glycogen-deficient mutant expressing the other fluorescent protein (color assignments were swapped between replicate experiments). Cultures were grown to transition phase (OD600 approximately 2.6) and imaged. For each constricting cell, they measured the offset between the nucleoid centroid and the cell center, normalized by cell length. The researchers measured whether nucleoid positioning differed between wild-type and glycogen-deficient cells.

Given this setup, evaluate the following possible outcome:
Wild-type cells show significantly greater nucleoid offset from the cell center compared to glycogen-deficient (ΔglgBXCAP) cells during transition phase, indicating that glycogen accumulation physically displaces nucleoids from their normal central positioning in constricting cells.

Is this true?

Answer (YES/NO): YES